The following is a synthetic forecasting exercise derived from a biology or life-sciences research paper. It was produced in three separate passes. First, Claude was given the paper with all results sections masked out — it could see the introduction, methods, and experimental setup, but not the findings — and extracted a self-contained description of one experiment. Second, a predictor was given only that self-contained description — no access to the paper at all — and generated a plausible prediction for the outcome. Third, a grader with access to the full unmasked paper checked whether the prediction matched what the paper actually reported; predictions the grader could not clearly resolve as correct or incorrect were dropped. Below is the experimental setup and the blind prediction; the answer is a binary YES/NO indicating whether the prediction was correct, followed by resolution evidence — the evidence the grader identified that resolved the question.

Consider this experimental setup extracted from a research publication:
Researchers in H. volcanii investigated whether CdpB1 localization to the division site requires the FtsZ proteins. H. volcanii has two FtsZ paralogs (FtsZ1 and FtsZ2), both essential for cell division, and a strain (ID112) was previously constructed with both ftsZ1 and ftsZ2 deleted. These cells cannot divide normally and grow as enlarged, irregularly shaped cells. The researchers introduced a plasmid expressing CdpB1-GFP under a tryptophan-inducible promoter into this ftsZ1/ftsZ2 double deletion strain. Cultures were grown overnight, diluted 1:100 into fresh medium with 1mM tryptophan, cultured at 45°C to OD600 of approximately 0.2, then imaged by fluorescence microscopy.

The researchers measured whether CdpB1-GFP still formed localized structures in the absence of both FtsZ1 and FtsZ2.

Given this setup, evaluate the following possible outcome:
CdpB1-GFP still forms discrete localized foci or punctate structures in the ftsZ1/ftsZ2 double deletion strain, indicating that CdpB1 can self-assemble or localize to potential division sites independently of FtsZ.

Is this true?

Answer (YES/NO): NO